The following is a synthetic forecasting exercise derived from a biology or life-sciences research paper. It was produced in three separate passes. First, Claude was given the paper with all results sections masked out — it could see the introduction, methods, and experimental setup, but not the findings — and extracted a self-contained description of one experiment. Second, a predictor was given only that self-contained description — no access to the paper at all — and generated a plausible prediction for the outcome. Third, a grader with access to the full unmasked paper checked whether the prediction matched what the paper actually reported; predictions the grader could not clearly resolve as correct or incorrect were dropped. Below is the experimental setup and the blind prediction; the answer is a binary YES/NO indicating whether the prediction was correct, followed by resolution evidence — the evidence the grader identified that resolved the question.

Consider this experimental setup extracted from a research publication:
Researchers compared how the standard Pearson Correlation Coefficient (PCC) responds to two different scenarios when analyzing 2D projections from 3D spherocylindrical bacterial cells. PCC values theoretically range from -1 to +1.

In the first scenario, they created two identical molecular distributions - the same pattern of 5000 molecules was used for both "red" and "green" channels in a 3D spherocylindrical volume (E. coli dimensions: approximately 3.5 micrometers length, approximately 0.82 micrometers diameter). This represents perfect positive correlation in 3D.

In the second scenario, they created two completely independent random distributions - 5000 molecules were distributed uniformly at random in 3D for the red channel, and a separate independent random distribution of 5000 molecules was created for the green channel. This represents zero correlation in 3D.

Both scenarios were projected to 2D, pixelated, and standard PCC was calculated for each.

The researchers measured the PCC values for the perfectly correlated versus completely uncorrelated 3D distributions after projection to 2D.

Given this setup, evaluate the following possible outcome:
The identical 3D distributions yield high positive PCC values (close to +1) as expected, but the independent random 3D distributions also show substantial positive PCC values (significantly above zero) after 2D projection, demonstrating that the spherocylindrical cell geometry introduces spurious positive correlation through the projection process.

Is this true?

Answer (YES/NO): YES